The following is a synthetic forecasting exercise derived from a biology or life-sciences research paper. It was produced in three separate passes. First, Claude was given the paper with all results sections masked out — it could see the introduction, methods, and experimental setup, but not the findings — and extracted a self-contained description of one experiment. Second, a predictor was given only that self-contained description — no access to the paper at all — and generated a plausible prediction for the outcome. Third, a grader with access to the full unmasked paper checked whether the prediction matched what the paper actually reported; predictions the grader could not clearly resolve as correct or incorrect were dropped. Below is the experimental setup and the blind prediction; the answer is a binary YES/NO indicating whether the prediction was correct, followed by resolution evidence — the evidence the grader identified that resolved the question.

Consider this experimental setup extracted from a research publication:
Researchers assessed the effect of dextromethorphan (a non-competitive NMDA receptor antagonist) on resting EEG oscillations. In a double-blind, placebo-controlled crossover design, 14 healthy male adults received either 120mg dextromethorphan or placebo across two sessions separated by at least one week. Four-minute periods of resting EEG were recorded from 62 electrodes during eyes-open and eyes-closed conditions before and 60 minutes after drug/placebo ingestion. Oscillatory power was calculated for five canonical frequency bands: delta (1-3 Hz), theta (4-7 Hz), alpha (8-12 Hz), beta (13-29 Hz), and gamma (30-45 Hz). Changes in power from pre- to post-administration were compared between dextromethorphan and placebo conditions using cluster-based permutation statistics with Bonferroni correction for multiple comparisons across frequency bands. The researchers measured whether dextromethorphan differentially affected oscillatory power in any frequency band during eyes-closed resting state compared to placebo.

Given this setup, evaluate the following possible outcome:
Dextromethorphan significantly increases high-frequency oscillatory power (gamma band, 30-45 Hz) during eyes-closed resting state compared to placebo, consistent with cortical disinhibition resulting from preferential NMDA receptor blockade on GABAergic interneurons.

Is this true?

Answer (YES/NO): NO